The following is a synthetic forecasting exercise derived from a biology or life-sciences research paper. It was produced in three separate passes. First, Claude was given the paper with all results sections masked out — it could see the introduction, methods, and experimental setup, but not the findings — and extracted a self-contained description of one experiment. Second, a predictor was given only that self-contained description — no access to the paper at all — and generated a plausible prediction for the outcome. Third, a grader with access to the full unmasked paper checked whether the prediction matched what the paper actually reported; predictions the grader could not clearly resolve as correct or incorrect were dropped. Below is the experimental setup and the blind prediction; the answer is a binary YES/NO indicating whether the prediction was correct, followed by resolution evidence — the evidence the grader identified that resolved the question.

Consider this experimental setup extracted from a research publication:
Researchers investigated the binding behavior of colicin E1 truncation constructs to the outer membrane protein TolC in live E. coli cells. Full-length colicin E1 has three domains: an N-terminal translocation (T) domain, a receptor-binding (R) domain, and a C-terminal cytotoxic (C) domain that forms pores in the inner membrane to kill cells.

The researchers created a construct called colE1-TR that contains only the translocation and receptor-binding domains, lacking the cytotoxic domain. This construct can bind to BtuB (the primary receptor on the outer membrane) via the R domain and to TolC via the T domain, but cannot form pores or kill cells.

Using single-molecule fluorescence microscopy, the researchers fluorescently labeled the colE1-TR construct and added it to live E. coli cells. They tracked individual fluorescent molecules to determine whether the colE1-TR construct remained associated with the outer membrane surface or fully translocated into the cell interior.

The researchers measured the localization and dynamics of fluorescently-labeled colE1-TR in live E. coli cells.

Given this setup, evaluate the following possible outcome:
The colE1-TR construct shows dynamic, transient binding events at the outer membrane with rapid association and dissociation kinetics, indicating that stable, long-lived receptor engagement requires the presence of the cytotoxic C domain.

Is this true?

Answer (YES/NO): NO